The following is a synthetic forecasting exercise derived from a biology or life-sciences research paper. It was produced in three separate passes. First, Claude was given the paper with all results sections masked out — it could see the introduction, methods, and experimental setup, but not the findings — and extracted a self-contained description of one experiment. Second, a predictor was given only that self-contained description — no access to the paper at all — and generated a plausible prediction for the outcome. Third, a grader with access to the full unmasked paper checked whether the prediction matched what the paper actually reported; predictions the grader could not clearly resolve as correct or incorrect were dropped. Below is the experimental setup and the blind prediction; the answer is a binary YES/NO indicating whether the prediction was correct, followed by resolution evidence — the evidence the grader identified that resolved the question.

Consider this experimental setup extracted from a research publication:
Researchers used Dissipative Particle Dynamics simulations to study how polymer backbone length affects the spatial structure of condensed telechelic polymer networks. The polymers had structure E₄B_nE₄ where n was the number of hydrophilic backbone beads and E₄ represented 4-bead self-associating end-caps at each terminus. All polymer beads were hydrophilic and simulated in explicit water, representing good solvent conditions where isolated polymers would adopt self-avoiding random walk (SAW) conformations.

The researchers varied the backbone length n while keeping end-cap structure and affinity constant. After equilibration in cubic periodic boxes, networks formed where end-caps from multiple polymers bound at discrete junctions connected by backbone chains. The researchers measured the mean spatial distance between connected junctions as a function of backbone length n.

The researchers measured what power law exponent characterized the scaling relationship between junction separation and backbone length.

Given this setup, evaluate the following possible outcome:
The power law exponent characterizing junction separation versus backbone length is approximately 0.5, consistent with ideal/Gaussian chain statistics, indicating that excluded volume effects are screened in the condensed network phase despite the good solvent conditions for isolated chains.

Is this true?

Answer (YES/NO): NO